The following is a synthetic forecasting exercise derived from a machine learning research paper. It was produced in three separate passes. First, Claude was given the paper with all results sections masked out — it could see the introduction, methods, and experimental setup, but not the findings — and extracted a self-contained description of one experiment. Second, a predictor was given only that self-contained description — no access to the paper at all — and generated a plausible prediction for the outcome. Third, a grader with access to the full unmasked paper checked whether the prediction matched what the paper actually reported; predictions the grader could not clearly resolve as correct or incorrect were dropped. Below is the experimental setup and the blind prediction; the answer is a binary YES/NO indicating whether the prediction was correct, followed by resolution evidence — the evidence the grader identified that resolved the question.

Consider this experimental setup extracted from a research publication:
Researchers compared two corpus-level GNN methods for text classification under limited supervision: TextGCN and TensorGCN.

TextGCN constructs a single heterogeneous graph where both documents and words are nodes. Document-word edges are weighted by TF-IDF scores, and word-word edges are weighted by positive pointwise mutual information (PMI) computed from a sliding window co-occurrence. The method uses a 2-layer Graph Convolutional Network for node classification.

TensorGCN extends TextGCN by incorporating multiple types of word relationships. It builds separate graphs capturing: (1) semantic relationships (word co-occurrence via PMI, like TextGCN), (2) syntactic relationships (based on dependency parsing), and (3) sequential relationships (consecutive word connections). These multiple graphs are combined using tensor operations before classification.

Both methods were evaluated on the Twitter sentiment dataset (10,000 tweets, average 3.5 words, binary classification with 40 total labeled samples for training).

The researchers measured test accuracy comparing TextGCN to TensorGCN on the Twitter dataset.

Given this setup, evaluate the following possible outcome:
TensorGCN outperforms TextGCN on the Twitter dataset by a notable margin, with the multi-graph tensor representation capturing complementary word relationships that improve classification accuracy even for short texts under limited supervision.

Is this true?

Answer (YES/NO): NO